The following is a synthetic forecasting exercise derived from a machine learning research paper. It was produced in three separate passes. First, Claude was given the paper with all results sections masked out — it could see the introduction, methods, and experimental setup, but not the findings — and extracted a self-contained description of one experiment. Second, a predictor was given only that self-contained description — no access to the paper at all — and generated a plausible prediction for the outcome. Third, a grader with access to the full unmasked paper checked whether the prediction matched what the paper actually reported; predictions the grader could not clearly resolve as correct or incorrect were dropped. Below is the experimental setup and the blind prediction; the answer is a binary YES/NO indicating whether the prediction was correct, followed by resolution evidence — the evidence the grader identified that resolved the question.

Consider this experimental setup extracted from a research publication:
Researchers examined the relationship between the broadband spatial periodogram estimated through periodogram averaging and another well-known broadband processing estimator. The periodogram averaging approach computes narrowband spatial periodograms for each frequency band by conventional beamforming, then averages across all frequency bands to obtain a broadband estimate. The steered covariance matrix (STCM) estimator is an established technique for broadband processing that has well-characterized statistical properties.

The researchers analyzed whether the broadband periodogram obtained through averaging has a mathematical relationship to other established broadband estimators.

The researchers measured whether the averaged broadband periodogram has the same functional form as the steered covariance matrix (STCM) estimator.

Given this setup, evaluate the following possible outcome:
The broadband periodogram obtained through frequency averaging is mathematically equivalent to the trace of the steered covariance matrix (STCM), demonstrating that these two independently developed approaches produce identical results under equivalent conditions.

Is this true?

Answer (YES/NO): NO